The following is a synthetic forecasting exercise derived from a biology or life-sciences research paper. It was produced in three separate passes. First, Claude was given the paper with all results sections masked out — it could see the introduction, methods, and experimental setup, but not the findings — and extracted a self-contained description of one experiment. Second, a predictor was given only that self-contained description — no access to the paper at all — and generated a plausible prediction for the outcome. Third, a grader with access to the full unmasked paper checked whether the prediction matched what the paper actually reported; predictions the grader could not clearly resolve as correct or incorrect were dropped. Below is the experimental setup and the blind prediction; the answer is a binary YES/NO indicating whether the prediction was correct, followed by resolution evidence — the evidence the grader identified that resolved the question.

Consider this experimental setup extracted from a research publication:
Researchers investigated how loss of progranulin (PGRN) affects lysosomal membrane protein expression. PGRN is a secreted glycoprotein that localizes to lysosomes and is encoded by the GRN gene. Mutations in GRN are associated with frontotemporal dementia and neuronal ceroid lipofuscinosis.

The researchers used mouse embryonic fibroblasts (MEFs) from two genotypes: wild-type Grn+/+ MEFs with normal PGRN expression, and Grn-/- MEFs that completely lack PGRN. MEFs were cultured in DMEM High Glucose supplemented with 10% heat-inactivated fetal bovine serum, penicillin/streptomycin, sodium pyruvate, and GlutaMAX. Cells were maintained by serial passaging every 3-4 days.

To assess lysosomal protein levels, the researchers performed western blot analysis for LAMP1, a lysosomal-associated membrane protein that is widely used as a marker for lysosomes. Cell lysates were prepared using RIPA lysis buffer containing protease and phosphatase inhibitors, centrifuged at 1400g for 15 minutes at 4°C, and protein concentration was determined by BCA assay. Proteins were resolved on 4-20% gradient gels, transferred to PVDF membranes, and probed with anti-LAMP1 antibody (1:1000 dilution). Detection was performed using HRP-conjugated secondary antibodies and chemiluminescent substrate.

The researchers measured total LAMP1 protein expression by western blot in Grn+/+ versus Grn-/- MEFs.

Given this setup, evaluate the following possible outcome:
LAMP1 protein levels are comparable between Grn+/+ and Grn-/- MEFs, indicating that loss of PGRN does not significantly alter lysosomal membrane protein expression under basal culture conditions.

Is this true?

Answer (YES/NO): NO